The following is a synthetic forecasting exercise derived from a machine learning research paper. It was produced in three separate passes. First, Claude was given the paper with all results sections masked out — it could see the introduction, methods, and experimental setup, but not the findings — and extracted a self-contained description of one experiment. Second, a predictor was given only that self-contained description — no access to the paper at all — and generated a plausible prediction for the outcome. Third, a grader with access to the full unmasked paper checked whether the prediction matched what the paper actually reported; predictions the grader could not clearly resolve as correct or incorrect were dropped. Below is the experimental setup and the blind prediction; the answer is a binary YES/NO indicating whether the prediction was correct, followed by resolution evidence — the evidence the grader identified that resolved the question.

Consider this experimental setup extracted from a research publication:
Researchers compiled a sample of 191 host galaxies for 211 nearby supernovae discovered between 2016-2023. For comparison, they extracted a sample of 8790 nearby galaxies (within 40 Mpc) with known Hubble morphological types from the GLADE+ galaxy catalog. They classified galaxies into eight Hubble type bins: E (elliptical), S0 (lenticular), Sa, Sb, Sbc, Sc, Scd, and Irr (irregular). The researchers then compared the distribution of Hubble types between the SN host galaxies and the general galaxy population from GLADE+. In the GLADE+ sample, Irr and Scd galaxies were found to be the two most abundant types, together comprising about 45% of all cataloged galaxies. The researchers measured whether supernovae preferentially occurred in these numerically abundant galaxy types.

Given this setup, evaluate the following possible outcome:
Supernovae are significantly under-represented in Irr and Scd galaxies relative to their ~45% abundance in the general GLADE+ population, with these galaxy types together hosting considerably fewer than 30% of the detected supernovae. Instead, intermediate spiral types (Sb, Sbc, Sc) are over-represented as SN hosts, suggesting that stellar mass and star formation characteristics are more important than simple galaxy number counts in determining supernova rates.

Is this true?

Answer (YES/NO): YES